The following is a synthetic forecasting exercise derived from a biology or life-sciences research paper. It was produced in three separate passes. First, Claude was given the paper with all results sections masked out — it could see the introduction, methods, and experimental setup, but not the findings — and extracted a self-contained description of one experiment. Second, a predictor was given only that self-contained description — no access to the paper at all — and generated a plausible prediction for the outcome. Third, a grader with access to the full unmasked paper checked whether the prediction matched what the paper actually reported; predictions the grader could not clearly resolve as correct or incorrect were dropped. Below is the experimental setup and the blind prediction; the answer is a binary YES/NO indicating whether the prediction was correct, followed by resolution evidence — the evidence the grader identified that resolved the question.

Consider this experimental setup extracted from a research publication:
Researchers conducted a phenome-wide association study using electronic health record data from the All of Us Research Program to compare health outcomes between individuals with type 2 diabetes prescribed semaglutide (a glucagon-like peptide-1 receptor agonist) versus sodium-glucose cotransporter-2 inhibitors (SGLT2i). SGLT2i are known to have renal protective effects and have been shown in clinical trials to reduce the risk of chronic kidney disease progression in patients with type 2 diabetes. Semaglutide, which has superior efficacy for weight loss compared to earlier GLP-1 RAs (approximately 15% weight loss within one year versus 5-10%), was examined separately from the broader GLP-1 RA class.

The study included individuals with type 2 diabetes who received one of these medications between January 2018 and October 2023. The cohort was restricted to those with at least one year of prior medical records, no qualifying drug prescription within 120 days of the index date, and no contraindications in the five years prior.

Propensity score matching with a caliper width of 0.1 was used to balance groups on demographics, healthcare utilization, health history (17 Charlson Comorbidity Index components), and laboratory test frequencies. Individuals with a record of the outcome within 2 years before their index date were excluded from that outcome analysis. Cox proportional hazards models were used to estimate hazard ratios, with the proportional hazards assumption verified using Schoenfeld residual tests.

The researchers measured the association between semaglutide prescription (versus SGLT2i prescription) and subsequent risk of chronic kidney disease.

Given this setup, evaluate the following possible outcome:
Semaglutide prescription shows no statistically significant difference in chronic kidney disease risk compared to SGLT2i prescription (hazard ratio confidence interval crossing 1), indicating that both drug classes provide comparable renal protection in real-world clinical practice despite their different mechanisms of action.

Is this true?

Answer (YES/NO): NO